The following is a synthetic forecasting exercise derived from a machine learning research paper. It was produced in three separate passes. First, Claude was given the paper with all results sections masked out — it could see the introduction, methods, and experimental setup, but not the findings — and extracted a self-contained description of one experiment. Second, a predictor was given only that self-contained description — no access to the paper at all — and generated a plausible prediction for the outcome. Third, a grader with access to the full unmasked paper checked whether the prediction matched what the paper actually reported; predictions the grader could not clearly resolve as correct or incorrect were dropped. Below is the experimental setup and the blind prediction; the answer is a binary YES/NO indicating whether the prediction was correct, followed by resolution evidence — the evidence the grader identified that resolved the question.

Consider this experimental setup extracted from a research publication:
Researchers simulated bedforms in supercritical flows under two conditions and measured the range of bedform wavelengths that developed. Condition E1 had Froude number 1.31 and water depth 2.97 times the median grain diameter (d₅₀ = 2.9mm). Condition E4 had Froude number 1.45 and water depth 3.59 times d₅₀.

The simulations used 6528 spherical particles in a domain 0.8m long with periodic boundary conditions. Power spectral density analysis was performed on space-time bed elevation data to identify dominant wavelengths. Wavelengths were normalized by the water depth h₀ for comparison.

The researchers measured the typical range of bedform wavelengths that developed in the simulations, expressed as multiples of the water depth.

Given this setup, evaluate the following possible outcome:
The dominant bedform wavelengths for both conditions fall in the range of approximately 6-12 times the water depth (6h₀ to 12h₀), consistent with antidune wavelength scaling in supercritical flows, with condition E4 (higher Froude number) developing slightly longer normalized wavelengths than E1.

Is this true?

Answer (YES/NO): NO